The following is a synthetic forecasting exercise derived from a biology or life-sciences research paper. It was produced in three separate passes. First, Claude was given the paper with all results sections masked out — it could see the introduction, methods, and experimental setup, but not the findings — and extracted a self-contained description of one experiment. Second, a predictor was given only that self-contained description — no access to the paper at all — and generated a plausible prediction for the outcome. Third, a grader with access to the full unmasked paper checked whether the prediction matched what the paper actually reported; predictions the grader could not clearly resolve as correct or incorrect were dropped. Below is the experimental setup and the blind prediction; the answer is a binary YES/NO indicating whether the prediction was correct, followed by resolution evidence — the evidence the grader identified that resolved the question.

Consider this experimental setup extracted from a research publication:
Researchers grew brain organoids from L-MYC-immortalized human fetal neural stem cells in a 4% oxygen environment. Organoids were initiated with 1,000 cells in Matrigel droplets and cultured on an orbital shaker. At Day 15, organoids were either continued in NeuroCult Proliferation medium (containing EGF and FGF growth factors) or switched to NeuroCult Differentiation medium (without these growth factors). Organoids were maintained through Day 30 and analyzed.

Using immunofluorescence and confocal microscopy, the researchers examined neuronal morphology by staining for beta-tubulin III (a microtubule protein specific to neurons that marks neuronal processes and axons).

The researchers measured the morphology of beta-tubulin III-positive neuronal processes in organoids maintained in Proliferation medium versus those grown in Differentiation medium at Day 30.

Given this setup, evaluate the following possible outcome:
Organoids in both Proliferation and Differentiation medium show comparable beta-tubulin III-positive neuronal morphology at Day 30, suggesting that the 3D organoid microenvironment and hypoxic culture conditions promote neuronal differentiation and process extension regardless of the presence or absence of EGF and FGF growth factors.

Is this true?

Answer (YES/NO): NO